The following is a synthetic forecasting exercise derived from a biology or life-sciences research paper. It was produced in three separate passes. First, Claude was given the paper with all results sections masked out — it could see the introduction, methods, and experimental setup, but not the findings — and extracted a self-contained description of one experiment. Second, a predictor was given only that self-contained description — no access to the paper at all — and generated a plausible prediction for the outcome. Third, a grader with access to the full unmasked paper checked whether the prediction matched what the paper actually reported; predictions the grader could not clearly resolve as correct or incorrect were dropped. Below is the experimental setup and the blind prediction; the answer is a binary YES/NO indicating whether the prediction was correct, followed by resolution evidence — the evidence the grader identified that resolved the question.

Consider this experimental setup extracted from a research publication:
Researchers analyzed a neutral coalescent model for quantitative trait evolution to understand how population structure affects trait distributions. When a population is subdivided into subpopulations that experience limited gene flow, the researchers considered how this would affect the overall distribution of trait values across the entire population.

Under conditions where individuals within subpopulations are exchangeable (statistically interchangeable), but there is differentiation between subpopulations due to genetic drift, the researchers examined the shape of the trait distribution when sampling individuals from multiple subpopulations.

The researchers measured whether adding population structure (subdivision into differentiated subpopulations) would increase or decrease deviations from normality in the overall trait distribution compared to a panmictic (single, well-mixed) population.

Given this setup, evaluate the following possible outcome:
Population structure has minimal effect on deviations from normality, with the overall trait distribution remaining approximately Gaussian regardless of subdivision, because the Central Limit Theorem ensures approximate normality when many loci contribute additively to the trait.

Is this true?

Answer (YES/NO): NO